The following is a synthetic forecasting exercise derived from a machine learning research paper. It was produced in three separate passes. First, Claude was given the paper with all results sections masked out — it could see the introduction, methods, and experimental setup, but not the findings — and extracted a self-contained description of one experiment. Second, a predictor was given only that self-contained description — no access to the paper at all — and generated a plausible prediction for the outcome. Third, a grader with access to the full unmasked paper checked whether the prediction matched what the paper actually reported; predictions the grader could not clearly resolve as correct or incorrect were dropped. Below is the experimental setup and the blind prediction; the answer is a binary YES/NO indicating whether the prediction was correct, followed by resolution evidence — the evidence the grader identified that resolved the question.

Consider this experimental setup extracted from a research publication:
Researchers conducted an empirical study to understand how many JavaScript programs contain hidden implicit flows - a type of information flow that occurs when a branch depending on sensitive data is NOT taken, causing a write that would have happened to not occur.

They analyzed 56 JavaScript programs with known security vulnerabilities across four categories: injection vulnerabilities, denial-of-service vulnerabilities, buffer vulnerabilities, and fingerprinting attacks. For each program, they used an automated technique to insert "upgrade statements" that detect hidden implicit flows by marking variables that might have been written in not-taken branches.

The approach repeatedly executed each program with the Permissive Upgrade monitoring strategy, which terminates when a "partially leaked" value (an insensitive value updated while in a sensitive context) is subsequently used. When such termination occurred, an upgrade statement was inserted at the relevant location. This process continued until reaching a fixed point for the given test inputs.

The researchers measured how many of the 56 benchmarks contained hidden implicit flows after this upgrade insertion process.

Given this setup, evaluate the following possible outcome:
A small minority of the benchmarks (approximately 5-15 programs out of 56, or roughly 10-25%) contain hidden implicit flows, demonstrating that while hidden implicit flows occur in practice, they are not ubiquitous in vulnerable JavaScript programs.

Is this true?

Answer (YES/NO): NO